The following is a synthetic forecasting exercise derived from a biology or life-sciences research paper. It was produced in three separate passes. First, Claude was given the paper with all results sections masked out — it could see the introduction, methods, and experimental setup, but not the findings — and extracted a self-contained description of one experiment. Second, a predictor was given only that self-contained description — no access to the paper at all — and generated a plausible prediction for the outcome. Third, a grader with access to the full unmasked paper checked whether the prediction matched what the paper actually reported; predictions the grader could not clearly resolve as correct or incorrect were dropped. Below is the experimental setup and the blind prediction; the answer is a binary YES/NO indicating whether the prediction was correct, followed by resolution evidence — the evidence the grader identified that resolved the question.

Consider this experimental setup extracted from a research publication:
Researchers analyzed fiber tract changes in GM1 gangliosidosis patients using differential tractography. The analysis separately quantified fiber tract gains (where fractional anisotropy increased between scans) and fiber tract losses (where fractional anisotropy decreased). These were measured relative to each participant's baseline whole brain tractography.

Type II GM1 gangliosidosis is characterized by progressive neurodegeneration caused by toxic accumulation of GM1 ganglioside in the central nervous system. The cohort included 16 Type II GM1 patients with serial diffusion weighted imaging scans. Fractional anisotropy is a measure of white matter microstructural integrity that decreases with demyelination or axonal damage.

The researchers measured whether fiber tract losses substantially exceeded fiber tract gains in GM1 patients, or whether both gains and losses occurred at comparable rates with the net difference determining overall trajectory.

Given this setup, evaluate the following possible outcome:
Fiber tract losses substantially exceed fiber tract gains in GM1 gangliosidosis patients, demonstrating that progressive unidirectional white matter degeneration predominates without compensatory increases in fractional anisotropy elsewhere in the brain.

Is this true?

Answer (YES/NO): YES